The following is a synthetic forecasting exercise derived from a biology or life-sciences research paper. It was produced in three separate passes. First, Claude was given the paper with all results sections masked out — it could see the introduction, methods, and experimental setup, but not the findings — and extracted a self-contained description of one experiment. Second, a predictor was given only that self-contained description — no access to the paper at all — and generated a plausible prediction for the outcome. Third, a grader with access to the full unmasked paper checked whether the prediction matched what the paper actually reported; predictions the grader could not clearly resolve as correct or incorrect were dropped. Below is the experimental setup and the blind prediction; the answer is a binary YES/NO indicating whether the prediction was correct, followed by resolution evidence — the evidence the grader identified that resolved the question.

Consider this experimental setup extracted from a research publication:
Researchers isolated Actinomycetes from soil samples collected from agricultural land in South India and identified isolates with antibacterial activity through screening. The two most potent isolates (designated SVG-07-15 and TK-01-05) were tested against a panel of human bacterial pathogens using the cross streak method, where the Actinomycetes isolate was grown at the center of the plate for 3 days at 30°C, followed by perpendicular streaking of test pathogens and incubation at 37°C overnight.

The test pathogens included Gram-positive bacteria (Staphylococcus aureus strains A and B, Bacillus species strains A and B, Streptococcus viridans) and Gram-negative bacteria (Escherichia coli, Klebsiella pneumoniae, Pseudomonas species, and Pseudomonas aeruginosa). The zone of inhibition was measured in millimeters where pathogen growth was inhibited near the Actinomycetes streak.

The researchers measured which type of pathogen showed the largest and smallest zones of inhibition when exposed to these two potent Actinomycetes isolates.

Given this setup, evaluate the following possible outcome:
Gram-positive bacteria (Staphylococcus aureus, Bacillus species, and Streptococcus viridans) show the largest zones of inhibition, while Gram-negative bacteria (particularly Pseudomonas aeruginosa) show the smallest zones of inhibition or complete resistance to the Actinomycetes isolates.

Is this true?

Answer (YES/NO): YES